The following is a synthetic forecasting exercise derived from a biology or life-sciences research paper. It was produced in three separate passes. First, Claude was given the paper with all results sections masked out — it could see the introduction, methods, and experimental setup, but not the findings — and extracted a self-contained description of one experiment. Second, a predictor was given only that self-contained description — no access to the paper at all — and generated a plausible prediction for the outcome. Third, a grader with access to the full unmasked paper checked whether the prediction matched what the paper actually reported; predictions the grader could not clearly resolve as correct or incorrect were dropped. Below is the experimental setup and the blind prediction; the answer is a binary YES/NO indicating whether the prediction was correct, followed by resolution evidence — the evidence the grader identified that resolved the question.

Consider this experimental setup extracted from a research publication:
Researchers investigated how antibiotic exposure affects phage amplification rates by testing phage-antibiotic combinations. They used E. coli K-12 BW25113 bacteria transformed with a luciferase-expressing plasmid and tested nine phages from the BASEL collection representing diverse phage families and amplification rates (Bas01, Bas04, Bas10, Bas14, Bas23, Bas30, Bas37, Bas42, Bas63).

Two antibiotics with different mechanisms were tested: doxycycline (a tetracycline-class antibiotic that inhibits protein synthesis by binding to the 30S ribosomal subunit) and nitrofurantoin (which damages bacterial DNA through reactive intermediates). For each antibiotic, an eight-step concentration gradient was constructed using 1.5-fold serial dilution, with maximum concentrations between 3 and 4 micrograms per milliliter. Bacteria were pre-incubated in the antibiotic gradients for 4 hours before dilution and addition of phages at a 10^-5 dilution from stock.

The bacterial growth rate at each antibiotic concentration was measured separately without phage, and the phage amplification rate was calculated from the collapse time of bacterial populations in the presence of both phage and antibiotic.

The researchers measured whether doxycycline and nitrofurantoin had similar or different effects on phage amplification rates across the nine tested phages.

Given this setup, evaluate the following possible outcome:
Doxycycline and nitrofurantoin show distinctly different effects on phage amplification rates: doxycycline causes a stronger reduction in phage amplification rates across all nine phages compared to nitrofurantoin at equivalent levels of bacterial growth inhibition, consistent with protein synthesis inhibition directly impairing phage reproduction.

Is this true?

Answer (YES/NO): NO